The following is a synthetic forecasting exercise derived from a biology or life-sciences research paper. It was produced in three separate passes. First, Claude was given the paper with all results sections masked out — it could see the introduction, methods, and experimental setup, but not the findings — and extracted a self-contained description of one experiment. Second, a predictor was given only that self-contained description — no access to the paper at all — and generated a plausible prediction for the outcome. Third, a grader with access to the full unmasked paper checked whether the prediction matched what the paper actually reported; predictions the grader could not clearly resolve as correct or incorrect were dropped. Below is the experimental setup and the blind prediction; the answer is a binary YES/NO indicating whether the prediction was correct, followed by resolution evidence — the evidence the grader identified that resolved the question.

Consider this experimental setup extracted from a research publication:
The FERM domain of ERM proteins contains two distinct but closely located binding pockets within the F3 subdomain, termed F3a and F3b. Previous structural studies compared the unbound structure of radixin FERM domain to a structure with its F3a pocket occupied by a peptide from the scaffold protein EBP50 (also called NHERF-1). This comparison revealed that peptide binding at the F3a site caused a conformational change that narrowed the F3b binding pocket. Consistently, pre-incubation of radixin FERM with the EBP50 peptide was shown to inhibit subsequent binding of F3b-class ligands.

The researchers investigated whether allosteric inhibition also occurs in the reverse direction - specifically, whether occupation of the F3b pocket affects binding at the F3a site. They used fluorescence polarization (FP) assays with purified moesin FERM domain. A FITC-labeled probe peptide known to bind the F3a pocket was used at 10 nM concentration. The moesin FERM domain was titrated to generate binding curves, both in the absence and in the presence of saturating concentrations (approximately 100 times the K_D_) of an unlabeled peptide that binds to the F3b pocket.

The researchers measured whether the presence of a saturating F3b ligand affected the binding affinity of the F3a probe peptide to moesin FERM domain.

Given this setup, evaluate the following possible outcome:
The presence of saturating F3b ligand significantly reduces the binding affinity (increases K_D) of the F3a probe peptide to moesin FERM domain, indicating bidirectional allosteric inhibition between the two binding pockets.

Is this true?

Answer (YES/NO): NO